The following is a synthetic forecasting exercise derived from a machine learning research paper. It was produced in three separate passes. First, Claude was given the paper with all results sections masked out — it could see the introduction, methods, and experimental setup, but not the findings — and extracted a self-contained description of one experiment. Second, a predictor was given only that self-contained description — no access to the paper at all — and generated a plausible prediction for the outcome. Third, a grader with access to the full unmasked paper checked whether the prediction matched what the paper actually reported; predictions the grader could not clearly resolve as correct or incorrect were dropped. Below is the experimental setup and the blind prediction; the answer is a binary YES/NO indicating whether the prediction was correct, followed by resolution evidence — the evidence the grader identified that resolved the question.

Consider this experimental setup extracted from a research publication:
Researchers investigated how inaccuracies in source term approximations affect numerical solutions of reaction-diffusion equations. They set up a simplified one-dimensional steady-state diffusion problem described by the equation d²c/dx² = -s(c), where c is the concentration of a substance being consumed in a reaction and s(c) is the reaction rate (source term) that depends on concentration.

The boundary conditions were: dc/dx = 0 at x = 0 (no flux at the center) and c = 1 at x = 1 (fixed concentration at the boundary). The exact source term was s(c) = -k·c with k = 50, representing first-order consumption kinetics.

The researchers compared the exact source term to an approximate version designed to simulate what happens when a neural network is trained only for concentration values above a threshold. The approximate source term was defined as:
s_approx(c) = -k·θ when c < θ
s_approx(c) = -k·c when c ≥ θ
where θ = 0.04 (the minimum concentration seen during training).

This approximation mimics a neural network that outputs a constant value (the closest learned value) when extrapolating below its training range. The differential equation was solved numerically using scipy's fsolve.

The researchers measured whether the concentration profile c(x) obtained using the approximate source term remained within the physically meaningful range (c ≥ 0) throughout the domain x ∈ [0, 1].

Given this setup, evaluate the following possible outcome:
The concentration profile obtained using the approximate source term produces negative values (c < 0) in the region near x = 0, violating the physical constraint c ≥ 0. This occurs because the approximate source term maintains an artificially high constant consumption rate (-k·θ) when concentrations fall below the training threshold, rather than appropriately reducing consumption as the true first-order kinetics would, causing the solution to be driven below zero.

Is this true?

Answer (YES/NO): YES